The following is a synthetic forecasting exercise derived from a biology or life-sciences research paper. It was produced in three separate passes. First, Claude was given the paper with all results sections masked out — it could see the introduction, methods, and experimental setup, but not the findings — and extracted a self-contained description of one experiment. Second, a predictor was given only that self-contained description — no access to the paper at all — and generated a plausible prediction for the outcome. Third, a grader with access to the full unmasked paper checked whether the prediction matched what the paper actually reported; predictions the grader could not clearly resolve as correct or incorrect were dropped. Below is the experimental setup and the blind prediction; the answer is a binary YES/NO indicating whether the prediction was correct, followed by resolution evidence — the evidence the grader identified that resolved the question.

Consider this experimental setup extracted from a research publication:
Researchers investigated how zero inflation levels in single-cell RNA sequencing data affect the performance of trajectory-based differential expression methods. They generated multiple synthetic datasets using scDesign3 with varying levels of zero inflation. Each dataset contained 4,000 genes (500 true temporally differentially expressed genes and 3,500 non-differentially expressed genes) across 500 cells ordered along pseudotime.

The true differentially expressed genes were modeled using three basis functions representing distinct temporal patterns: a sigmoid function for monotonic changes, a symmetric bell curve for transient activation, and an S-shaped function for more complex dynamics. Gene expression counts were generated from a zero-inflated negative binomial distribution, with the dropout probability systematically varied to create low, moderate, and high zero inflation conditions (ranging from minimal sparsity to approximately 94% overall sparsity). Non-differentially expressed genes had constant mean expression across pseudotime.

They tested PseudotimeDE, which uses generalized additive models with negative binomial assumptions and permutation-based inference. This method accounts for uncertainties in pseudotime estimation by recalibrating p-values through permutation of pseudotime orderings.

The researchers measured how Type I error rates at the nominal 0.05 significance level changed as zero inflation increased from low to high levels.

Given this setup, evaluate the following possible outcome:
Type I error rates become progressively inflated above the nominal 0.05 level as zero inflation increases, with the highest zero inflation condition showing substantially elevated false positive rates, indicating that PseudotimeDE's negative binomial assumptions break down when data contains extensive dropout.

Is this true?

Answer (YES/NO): YES